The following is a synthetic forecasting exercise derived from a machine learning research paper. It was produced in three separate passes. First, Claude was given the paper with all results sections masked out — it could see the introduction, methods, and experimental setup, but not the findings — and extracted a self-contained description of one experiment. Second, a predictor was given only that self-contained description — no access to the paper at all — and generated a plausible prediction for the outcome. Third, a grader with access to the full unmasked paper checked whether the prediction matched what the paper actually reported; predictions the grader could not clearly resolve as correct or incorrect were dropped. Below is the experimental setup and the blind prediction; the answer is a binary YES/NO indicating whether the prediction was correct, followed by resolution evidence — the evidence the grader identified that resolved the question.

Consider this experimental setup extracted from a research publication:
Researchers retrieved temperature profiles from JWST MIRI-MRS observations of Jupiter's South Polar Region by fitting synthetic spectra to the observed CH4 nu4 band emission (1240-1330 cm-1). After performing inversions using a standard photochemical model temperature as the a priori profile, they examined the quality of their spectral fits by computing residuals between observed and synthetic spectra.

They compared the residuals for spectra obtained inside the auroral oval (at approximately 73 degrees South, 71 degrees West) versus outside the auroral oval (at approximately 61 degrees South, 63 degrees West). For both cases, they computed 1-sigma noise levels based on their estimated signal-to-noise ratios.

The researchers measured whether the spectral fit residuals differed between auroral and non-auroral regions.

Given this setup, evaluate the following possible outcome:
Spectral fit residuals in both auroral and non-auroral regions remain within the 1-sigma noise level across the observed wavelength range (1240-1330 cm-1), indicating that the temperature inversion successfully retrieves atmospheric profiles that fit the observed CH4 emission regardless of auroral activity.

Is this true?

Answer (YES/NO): NO